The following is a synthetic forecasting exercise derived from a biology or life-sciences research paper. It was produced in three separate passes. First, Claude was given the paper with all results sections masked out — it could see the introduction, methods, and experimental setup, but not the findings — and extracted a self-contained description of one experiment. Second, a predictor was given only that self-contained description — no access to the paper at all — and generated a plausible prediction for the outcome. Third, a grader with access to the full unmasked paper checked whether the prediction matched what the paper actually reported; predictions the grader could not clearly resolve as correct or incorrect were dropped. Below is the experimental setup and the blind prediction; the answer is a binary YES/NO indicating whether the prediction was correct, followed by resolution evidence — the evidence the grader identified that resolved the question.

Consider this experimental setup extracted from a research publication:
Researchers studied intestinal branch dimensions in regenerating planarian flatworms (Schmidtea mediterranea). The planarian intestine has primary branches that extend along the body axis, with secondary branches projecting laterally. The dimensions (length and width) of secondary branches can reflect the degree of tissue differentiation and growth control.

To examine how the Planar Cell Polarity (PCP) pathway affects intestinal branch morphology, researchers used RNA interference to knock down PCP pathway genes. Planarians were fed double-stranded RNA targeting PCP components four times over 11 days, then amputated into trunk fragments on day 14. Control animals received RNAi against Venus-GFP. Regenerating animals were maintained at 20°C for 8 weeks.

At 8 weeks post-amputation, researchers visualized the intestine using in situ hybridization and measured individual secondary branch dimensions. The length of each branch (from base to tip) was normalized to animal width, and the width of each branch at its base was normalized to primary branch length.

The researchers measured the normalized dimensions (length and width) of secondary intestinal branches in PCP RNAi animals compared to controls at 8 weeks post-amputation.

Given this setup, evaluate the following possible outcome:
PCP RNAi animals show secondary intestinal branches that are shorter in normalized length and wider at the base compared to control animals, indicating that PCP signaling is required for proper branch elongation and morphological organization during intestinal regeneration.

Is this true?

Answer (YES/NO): NO